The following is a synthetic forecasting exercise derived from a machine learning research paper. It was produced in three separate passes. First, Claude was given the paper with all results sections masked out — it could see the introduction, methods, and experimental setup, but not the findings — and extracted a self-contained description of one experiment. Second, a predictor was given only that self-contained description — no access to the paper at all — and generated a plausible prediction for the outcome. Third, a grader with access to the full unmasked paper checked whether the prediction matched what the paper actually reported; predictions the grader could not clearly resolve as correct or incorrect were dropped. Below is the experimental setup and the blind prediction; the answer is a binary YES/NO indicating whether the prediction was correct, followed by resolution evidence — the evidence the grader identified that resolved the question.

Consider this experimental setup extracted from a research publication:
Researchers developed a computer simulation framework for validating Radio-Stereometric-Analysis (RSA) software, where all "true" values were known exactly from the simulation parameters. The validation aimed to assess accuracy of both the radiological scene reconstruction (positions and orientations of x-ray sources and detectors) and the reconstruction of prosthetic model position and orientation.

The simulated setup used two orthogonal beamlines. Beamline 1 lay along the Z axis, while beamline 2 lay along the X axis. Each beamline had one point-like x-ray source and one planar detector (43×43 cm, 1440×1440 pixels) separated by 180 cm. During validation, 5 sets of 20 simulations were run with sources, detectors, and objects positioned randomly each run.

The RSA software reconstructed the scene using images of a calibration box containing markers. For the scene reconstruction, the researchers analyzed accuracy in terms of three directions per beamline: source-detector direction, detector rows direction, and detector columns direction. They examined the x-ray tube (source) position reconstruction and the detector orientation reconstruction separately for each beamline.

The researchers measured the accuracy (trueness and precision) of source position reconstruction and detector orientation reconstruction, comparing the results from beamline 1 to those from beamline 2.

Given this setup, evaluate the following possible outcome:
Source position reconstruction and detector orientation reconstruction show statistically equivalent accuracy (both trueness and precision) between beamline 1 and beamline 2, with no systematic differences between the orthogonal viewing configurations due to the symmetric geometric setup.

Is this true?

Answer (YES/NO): NO